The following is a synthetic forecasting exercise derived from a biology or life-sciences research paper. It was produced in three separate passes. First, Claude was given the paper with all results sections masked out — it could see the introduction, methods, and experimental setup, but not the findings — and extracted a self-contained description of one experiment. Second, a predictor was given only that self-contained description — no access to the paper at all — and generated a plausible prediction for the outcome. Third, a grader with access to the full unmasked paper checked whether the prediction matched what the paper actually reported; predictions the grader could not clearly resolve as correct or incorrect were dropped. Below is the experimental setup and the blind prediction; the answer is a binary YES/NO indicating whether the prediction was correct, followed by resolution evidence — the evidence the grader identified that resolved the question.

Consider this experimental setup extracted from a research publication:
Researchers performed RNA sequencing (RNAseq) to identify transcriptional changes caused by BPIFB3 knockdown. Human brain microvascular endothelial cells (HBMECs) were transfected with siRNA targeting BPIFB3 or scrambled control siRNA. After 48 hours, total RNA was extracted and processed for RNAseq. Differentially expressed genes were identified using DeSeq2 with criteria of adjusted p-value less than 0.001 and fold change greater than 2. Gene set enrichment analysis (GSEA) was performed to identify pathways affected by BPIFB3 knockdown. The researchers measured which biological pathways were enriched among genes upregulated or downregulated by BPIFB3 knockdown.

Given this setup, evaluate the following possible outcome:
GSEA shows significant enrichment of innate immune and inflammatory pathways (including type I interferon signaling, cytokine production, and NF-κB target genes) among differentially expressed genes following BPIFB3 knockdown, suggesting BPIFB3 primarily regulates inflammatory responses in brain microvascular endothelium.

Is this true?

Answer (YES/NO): NO